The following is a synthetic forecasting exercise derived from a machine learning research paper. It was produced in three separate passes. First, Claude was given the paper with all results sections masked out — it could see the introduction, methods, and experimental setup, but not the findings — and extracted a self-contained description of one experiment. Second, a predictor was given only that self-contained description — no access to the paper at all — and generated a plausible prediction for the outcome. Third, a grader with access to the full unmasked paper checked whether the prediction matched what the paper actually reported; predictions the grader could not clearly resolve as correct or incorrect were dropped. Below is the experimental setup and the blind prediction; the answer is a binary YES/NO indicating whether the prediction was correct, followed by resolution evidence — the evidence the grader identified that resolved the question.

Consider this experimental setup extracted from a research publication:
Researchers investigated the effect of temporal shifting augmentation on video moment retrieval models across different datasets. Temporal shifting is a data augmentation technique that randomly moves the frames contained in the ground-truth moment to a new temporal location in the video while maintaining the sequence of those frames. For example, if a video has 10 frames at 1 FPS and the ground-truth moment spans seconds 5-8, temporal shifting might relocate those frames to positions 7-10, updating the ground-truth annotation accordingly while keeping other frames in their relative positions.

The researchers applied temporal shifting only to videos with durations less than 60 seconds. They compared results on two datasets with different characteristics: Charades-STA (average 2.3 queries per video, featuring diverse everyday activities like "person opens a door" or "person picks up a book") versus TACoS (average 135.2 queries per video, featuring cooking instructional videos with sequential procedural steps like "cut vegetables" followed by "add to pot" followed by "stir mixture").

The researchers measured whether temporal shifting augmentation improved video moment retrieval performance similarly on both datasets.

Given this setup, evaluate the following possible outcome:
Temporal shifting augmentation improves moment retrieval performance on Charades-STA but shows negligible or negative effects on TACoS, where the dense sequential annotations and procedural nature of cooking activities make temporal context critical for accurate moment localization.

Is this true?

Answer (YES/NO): YES